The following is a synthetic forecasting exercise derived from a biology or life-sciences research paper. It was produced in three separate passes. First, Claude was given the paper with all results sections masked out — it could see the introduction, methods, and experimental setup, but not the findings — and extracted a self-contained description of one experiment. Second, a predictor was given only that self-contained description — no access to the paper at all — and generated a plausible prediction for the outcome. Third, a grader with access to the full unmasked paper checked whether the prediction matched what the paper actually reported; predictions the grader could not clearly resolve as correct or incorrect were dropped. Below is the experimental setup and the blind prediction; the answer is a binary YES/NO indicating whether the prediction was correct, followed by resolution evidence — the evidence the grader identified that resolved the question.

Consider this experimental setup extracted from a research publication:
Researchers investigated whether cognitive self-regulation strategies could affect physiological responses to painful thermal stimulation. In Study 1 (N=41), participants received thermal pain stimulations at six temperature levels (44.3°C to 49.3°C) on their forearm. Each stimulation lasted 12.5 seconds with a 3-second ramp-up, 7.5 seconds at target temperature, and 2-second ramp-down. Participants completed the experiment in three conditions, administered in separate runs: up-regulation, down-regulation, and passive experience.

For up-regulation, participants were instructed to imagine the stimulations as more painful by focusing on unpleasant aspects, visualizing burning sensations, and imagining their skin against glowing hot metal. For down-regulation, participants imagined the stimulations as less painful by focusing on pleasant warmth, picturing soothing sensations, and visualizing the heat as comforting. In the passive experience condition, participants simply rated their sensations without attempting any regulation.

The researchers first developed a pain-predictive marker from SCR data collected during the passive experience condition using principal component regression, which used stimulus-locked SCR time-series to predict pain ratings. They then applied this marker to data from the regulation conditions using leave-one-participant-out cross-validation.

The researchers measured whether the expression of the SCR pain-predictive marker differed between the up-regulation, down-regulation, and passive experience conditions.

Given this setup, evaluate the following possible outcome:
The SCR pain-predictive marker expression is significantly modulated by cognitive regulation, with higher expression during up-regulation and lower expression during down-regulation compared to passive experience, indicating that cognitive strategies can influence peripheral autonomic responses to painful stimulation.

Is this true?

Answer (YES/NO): YES